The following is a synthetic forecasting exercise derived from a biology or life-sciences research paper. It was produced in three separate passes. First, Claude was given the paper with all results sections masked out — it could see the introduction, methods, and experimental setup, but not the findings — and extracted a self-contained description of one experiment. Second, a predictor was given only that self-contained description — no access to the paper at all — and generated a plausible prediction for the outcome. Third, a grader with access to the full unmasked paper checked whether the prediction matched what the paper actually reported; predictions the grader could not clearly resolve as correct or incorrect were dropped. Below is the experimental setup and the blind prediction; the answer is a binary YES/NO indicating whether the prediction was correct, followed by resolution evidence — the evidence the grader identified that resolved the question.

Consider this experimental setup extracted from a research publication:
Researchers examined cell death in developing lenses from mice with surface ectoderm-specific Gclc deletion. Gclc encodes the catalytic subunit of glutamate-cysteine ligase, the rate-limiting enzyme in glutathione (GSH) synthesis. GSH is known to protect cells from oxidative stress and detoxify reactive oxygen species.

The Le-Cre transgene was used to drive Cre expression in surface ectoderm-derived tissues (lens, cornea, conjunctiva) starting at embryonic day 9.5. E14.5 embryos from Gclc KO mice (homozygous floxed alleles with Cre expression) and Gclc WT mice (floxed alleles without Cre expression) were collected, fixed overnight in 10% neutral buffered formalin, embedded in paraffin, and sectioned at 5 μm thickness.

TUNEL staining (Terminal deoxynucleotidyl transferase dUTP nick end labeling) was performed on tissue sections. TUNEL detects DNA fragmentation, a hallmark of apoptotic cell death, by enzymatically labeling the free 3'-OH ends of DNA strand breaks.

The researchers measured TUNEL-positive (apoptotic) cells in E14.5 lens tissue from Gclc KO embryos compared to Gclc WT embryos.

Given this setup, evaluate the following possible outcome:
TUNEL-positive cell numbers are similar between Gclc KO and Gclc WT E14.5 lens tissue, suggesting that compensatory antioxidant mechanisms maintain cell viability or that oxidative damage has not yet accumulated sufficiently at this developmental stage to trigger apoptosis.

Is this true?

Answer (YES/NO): NO